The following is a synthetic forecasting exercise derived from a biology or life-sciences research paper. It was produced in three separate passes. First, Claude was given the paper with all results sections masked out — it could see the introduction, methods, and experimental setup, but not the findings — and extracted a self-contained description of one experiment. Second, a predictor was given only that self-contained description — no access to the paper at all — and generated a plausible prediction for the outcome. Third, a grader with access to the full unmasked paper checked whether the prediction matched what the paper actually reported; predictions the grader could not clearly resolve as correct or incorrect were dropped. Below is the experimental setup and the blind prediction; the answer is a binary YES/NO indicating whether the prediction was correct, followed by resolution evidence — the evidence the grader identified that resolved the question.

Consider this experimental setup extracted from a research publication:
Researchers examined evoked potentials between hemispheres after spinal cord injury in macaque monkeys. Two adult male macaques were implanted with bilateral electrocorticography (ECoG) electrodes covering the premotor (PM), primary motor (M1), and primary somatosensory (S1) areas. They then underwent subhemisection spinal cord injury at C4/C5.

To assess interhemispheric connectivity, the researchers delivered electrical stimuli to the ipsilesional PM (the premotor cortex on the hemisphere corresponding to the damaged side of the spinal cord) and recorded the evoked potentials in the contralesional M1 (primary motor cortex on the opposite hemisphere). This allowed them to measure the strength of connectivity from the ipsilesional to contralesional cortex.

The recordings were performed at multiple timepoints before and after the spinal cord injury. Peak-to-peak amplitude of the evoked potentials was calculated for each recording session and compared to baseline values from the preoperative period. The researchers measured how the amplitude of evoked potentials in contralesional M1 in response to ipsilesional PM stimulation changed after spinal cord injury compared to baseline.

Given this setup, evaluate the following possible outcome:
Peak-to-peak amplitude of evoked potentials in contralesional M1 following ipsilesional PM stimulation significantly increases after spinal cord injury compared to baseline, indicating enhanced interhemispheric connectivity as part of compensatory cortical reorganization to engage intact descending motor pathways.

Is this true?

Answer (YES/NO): YES